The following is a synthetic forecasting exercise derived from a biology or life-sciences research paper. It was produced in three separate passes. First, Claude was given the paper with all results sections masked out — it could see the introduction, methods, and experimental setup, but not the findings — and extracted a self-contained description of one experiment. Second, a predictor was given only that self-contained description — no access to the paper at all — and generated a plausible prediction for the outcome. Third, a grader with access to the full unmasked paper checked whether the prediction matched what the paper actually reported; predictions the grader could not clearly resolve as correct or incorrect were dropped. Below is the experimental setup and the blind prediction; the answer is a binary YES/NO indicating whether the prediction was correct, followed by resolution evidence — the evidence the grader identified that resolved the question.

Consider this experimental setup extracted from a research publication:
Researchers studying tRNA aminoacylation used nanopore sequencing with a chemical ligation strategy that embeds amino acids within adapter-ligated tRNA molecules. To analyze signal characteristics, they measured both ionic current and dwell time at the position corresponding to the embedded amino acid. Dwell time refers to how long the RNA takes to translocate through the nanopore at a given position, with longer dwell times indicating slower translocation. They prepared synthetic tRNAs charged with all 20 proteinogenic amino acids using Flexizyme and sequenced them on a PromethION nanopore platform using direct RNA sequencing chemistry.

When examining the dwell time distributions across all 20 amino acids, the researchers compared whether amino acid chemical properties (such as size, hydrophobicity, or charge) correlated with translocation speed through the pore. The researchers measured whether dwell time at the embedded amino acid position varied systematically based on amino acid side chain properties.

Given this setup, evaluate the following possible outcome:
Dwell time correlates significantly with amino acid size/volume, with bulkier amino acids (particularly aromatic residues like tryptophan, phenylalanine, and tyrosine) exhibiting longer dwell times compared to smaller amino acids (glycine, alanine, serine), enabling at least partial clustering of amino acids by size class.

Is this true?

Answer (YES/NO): NO